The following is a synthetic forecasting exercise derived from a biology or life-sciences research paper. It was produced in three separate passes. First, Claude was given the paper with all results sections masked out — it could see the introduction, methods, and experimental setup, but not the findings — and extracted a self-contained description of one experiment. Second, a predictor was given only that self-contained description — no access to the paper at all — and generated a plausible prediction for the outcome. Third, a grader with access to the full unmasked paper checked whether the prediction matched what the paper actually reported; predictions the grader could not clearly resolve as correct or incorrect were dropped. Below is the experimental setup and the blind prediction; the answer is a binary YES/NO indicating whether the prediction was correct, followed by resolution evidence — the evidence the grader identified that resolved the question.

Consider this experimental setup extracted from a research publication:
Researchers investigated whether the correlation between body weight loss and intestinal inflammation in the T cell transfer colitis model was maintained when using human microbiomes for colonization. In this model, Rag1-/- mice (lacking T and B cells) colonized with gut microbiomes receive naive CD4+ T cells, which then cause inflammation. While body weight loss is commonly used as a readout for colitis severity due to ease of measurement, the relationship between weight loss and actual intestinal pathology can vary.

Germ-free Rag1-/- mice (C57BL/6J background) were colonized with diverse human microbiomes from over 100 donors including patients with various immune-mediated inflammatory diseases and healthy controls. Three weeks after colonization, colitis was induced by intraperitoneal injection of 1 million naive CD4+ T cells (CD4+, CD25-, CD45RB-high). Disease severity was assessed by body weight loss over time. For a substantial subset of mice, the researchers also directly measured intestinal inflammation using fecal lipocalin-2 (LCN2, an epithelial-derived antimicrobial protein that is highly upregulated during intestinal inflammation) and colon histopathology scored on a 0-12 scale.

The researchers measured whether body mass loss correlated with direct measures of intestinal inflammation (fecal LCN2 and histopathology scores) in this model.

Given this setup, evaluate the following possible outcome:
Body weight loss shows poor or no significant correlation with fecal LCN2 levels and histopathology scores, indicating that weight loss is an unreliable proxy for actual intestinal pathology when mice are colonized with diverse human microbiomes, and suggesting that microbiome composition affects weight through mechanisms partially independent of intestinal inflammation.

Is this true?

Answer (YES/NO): NO